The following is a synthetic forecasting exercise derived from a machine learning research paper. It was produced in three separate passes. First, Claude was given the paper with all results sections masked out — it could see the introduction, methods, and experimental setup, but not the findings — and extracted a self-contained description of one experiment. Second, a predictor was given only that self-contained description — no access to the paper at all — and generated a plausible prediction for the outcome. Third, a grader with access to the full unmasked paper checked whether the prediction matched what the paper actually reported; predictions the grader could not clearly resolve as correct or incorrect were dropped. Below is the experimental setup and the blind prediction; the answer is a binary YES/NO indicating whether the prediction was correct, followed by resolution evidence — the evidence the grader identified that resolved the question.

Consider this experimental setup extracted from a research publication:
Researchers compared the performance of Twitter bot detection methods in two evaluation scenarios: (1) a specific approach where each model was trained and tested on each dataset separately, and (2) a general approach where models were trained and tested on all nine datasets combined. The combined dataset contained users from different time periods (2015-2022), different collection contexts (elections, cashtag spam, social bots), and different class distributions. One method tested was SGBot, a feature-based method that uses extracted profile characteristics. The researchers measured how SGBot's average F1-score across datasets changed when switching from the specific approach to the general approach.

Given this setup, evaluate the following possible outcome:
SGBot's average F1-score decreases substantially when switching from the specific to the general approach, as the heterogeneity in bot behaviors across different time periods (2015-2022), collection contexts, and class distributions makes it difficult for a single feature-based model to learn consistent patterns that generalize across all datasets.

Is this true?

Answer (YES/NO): YES